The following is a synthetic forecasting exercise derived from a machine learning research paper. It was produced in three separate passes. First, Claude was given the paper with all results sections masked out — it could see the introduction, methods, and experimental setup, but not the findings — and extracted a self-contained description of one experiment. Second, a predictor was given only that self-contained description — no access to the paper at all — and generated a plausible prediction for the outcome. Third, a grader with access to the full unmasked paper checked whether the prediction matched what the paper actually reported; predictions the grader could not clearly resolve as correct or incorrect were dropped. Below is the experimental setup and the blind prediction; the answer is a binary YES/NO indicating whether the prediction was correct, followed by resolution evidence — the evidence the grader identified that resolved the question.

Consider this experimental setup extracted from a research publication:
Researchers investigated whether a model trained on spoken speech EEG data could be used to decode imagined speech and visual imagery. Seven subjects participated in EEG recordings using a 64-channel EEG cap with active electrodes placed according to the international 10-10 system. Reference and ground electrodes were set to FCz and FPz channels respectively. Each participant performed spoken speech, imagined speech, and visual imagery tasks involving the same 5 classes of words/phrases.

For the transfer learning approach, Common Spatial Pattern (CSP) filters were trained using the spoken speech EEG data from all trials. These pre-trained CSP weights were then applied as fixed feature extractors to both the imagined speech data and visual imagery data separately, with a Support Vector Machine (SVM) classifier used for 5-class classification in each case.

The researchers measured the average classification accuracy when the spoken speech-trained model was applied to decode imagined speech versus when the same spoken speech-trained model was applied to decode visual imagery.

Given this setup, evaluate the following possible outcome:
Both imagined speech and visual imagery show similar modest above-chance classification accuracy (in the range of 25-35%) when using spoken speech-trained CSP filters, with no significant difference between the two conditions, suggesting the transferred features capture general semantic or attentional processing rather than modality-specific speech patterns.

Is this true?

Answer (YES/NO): NO